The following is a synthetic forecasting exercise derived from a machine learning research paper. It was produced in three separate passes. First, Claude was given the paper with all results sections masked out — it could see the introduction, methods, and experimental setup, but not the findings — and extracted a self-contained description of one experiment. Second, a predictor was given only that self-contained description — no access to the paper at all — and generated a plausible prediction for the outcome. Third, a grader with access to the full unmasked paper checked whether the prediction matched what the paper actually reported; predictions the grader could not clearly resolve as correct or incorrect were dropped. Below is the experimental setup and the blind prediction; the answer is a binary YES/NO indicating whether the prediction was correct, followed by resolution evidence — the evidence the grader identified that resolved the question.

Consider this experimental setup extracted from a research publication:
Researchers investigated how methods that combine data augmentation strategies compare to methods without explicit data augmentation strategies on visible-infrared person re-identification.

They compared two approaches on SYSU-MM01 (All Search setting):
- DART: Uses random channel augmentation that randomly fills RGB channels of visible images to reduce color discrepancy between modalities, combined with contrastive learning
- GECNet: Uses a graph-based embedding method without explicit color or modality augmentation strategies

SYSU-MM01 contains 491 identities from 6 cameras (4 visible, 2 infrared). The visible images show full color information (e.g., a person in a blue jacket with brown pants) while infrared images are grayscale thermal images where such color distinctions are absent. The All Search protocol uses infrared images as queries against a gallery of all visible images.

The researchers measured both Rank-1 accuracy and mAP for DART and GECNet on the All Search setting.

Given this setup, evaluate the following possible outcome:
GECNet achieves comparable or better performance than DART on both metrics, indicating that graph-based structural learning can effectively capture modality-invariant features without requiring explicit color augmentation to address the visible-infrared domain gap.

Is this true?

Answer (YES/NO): NO